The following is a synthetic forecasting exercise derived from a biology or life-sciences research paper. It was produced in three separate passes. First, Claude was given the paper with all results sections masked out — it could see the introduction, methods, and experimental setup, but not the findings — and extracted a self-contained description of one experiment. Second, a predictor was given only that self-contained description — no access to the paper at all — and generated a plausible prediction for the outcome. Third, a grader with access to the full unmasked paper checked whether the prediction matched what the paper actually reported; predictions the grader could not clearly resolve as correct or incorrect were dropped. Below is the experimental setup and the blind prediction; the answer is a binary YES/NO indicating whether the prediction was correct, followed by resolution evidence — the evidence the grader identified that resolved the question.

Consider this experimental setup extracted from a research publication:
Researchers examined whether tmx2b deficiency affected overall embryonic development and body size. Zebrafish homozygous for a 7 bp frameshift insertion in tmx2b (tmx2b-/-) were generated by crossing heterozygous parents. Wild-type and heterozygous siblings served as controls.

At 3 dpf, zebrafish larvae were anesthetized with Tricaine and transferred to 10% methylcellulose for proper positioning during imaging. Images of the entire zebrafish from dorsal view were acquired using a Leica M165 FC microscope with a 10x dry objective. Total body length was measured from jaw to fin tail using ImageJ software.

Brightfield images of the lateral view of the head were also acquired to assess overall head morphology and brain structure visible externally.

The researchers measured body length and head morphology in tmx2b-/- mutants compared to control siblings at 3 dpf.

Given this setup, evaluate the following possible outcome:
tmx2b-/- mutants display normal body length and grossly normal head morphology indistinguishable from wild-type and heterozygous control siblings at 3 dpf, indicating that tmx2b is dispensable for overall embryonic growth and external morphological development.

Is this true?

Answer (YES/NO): NO